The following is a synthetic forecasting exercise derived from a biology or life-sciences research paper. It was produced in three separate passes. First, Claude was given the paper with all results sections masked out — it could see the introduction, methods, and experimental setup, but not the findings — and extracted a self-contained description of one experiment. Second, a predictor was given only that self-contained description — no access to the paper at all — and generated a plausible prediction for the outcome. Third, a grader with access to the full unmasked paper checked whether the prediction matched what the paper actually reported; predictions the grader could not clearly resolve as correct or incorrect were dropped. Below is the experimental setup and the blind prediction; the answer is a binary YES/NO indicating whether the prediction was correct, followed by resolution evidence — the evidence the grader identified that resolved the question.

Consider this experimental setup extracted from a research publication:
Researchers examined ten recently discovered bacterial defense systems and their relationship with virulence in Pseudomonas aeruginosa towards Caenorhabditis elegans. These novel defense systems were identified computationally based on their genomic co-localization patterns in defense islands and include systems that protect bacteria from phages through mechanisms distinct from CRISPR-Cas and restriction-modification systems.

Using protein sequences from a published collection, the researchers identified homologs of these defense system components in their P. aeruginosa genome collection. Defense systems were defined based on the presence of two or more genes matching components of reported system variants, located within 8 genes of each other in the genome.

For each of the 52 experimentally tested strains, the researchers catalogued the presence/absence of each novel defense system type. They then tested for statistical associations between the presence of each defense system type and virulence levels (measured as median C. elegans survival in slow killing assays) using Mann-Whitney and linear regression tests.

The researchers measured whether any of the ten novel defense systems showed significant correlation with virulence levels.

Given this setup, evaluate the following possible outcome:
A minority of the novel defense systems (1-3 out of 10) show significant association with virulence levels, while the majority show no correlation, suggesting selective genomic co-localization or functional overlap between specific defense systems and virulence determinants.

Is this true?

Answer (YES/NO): NO